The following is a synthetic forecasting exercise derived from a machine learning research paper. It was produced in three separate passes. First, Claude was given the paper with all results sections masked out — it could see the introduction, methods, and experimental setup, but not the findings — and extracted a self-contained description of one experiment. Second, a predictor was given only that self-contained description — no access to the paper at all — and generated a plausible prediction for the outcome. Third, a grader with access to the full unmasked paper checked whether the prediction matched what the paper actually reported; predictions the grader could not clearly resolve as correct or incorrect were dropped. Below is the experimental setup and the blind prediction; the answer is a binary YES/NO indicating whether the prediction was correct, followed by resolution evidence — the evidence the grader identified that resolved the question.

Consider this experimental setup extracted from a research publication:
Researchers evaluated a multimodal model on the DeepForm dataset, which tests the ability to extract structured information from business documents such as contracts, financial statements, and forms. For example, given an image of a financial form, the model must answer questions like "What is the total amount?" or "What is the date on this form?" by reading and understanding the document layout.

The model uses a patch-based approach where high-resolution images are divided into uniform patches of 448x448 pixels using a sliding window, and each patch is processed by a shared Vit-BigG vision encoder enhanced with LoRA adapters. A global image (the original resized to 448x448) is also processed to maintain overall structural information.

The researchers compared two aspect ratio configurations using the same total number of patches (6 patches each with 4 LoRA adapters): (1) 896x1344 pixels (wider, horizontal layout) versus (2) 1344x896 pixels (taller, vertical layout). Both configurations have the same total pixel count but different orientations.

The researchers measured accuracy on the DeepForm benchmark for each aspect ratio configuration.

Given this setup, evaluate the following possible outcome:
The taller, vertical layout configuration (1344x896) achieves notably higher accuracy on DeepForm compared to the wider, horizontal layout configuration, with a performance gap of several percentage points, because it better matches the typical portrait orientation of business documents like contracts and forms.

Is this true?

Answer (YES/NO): NO